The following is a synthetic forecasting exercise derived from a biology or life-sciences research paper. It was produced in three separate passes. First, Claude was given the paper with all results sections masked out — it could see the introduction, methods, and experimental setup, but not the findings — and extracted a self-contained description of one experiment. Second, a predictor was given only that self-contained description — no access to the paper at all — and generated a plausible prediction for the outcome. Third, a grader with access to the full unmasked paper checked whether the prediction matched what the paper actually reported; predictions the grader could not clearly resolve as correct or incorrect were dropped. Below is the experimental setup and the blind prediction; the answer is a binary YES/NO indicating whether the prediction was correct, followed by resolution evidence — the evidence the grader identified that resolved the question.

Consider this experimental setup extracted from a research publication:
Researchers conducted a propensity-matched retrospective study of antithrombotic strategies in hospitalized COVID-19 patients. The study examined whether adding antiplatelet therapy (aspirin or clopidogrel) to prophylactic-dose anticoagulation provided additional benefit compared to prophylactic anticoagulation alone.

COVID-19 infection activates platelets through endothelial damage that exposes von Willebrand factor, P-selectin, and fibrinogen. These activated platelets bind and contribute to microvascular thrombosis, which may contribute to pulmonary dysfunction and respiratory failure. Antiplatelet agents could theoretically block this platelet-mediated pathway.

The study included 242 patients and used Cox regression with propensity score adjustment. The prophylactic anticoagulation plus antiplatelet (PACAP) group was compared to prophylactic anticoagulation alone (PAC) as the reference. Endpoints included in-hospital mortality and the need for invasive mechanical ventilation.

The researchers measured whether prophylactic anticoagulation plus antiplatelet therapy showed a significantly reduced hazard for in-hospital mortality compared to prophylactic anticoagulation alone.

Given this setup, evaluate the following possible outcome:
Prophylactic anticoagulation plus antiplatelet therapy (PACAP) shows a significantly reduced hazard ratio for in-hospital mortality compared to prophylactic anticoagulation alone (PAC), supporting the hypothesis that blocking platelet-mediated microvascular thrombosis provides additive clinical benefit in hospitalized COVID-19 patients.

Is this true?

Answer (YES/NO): NO